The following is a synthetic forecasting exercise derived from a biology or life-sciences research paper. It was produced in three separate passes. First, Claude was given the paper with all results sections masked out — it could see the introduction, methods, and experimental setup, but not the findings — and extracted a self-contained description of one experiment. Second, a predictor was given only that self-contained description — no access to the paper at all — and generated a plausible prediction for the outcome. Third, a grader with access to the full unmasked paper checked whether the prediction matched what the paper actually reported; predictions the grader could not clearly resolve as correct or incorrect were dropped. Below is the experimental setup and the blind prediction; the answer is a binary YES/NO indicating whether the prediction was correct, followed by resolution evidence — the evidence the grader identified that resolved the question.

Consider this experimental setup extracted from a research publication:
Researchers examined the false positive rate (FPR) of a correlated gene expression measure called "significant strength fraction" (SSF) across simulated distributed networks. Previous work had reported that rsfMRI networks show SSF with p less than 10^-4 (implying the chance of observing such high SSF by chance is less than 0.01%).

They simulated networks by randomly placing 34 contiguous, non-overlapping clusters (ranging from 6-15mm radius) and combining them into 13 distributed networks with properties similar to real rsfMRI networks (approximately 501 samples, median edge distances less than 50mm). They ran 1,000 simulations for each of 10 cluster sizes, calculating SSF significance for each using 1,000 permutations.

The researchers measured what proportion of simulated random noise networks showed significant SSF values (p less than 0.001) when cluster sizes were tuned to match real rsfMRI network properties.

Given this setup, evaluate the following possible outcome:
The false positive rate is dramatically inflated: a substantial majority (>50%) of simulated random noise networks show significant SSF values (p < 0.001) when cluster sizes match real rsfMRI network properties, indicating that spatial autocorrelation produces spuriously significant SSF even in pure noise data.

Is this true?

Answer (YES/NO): YES